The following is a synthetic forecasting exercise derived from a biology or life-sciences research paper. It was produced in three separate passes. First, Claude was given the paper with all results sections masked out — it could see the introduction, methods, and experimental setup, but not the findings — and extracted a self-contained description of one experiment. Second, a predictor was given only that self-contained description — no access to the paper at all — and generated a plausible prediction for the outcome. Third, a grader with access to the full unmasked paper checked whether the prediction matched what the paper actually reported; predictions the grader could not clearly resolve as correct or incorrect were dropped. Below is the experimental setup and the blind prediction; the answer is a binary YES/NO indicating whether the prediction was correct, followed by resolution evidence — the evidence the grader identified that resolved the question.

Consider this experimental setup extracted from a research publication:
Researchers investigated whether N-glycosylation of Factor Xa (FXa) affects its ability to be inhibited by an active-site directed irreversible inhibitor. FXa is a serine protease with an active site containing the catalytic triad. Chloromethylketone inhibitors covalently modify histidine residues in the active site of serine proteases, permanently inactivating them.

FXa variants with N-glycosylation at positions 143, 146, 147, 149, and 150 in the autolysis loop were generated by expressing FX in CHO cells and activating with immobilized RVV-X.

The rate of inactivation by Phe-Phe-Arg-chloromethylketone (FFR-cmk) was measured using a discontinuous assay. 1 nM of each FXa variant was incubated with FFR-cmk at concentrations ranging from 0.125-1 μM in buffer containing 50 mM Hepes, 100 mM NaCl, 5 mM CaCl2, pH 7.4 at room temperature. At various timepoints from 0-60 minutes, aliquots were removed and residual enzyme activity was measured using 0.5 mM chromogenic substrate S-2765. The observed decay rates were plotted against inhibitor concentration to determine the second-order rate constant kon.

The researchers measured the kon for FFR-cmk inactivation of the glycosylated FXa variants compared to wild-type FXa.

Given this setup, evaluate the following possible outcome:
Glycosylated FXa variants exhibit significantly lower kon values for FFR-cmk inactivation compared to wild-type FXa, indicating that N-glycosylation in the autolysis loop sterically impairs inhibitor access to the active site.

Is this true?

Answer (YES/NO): YES